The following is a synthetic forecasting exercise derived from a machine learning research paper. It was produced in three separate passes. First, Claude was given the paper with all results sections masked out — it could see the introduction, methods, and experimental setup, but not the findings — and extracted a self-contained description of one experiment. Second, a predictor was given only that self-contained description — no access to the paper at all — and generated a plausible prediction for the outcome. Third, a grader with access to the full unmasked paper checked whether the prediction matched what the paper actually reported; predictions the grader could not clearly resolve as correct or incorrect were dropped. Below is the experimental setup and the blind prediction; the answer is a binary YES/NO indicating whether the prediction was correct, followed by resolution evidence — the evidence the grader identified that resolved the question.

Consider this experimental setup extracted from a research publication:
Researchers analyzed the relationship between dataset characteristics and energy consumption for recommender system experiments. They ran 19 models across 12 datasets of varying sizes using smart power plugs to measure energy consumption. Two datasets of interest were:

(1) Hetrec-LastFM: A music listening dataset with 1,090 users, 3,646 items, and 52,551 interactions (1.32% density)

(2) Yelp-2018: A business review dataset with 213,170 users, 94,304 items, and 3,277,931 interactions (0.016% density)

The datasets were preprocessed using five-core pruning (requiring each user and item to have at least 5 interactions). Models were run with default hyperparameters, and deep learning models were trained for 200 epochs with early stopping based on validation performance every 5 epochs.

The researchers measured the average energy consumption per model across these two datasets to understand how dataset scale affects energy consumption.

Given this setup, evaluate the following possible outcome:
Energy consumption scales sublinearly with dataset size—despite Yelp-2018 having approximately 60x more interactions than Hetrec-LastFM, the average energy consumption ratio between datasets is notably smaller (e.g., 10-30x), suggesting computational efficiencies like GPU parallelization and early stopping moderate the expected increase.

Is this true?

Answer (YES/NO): NO